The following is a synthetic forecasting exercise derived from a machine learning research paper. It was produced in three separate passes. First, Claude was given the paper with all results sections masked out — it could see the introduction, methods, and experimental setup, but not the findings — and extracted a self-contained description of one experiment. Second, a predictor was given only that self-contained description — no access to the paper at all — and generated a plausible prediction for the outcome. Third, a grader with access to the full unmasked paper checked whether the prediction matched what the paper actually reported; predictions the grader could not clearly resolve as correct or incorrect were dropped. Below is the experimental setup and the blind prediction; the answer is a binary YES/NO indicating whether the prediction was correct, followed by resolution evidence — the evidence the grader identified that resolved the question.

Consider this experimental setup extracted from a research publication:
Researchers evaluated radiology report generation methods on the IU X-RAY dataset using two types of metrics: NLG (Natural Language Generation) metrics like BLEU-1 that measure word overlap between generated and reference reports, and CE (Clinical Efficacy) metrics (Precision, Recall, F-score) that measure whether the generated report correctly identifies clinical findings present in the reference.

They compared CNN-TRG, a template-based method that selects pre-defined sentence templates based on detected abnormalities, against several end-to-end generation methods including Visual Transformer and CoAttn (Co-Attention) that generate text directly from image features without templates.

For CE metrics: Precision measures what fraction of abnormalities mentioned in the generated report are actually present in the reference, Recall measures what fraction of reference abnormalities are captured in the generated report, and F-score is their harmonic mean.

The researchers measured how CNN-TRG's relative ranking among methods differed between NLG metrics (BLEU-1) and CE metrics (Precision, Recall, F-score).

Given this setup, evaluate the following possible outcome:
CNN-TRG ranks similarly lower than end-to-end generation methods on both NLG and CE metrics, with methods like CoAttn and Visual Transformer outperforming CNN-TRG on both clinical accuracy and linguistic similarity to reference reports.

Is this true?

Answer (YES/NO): NO